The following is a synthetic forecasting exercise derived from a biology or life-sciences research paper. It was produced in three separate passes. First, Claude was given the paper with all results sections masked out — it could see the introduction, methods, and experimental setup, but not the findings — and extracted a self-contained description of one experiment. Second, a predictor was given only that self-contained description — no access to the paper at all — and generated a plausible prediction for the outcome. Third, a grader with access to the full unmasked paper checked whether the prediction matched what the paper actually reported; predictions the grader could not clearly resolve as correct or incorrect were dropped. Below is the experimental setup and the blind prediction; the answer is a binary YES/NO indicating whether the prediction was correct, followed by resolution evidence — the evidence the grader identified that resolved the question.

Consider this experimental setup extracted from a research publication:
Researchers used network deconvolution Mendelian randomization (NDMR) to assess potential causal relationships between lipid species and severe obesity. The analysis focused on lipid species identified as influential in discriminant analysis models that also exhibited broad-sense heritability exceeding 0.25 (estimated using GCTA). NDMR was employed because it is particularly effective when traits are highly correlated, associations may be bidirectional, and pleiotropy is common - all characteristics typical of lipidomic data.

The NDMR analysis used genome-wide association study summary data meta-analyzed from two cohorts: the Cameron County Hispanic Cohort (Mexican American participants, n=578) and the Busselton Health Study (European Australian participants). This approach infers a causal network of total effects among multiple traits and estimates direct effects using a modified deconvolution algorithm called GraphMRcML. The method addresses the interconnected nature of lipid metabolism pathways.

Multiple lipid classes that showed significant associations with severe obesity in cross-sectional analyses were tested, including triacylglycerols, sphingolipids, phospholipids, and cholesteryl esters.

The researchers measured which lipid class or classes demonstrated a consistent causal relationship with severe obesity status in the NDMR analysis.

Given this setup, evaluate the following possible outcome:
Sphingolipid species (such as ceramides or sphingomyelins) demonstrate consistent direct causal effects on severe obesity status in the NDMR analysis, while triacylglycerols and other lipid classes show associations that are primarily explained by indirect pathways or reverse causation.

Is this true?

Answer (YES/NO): NO